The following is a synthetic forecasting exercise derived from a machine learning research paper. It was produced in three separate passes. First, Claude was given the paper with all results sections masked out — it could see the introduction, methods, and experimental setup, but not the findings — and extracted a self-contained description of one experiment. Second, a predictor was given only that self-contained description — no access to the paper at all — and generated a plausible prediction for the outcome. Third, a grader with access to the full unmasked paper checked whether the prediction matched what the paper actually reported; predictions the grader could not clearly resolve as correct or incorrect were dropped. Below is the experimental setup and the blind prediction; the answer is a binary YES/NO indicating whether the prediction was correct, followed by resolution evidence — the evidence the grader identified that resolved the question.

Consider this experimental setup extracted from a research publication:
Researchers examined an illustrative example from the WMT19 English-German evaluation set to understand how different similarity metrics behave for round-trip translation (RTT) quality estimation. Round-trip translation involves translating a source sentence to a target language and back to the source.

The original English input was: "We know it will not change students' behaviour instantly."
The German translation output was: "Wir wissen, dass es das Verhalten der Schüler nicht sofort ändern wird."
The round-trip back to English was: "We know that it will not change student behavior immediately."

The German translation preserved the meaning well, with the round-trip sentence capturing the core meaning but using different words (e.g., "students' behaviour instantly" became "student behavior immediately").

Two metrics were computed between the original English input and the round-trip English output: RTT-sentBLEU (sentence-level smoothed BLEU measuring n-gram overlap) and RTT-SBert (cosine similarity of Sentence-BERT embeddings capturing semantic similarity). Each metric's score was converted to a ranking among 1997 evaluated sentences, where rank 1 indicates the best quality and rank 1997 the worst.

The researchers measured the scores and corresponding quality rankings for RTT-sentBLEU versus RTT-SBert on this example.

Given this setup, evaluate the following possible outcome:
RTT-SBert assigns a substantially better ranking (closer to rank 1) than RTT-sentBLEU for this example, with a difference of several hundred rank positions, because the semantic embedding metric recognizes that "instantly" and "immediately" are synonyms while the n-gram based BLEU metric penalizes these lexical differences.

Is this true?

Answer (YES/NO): YES